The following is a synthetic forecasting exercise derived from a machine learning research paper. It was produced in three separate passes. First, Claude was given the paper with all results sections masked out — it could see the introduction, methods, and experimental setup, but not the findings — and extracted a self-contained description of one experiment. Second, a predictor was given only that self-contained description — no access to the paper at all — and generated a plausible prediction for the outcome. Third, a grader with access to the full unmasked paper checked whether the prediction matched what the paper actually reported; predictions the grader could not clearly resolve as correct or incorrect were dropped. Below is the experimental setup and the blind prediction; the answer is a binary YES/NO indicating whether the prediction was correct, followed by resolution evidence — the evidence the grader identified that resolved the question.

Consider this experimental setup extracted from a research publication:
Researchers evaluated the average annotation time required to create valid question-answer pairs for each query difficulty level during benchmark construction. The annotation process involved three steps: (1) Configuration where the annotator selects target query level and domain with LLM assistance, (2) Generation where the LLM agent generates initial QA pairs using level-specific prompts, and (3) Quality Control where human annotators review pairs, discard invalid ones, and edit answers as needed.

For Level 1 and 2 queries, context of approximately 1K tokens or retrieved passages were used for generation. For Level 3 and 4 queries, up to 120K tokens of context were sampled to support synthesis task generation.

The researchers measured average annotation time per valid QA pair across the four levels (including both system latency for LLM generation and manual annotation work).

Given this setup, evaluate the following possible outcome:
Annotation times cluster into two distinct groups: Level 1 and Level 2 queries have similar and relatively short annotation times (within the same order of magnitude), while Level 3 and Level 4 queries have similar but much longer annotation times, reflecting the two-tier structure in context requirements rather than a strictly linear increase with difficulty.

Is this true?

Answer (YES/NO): NO